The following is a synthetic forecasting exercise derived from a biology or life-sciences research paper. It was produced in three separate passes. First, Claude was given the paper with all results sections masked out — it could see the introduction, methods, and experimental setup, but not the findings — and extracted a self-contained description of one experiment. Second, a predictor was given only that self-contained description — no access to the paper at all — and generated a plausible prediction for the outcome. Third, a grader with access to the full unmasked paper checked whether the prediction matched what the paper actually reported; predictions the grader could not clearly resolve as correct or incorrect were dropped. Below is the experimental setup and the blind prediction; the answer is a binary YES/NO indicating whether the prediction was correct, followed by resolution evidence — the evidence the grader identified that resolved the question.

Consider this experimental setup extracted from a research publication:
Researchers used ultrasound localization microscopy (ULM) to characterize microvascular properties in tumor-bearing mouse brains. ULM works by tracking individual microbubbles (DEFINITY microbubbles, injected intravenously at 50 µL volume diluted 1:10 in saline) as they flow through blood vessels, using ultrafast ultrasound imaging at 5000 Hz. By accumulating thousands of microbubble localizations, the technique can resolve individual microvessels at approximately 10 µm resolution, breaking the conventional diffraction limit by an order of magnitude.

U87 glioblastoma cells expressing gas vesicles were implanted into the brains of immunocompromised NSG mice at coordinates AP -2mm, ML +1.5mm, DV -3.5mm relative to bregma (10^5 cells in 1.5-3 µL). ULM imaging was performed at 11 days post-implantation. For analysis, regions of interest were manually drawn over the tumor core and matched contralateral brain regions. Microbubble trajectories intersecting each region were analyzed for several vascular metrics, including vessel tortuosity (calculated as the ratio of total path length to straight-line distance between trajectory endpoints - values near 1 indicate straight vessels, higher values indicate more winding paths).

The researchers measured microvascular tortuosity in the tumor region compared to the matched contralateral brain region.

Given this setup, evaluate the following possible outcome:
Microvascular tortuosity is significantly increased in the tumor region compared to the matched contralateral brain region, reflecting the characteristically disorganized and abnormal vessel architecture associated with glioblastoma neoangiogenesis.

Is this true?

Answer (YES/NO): YES